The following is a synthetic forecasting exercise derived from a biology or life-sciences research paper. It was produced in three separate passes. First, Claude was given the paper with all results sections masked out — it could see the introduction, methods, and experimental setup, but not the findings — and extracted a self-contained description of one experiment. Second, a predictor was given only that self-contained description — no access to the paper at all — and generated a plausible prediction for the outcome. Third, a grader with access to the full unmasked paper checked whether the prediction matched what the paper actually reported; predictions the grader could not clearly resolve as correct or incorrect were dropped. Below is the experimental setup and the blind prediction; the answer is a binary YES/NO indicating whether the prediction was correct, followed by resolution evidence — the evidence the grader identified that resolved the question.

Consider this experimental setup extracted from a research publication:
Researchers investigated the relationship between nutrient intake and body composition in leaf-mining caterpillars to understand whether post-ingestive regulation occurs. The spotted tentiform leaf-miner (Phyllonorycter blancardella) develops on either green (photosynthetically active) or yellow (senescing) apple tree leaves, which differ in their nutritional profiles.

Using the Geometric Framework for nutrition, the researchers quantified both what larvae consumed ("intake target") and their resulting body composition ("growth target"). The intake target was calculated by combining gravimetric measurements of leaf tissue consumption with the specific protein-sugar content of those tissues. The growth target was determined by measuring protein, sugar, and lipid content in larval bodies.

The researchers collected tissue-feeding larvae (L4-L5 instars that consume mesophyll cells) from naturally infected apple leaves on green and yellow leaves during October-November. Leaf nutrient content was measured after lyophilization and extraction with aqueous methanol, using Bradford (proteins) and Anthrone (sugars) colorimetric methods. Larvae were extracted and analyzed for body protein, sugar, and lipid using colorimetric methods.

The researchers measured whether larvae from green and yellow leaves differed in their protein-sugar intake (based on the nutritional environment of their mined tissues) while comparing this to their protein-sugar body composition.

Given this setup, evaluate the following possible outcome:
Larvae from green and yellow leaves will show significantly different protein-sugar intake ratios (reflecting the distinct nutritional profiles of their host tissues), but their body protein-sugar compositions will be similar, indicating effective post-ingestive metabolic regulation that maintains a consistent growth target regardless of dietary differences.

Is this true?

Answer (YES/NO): NO